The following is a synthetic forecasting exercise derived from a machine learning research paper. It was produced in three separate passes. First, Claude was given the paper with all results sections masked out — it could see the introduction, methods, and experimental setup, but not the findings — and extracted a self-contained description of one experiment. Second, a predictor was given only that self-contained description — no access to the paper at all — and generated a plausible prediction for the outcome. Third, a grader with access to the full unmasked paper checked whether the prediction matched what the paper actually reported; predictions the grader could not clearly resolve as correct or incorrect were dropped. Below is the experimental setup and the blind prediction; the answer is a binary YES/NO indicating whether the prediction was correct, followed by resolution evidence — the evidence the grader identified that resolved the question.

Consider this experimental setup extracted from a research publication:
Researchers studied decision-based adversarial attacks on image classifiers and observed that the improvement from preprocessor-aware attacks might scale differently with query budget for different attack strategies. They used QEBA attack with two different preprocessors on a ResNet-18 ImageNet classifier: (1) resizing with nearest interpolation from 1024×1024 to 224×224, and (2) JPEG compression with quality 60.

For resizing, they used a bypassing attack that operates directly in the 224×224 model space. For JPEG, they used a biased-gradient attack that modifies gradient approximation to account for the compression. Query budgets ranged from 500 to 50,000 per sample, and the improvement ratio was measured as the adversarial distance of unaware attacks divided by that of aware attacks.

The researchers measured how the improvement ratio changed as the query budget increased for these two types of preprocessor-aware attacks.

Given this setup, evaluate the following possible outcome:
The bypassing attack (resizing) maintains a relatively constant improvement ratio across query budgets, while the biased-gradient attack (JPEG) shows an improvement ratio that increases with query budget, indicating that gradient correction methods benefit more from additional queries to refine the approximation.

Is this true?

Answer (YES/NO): YES